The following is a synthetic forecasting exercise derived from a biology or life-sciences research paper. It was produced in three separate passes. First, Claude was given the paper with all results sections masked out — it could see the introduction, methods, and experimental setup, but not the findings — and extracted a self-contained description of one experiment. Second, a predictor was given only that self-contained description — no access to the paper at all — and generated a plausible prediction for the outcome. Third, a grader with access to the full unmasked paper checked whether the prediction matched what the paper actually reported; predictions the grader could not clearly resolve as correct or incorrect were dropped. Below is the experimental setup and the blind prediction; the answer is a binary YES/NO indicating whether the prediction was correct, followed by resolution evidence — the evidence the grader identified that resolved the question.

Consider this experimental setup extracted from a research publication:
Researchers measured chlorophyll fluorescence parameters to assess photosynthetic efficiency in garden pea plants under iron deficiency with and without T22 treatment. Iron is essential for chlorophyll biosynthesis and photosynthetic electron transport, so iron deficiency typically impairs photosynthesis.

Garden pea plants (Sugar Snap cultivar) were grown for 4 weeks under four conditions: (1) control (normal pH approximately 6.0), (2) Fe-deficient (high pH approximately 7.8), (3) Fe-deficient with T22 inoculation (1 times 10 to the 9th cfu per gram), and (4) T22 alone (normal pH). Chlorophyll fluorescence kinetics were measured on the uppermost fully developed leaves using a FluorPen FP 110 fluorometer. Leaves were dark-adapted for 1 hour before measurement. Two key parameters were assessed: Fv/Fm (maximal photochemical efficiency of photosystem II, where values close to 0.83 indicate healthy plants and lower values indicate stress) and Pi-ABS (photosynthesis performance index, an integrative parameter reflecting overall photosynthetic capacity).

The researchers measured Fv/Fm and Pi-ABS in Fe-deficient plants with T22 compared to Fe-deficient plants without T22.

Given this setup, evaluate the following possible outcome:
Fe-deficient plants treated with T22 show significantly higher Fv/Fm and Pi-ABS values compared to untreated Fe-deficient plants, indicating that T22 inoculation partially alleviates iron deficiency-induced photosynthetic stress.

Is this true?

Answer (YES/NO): YES